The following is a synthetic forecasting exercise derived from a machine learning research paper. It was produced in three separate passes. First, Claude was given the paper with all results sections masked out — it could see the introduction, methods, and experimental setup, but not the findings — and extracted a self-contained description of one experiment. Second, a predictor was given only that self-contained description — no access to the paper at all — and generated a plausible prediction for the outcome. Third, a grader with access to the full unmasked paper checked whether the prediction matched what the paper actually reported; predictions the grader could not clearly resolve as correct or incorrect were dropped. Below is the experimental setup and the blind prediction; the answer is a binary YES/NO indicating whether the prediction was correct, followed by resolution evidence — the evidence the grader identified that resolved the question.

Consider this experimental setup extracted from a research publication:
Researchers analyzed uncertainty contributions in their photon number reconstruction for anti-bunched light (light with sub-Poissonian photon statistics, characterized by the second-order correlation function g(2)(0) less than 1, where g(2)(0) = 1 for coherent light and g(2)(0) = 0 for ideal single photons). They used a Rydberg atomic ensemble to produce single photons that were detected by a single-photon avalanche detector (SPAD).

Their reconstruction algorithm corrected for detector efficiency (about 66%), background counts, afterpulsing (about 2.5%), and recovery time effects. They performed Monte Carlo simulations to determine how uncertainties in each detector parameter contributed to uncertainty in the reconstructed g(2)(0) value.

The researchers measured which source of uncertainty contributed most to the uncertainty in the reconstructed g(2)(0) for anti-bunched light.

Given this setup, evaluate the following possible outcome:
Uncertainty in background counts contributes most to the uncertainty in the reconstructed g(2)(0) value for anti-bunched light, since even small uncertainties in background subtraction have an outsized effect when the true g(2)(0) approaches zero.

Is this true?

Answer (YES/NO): NO